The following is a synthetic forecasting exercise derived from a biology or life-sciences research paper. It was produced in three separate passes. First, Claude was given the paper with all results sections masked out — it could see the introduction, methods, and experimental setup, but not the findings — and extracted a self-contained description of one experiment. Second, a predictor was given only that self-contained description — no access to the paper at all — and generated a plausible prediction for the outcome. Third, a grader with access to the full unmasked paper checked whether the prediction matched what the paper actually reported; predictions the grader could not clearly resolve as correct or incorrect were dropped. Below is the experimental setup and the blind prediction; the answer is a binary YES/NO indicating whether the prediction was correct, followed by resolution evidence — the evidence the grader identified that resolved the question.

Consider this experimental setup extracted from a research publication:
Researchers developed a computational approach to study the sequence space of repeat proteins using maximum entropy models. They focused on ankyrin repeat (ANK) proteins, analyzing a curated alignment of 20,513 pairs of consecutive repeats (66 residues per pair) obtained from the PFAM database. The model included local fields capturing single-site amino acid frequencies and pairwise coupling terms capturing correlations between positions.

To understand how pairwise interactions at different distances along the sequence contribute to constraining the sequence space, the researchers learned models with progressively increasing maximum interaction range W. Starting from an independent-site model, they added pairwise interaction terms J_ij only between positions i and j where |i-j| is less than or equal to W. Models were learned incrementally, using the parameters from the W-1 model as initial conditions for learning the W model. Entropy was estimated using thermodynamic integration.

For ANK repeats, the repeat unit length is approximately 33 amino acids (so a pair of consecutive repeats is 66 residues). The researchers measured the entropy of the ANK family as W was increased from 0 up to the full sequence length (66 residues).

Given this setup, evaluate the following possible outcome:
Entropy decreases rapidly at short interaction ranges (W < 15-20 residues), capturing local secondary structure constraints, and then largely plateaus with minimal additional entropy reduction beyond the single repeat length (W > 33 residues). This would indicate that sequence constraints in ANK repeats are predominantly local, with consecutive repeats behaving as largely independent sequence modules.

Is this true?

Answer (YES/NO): NO